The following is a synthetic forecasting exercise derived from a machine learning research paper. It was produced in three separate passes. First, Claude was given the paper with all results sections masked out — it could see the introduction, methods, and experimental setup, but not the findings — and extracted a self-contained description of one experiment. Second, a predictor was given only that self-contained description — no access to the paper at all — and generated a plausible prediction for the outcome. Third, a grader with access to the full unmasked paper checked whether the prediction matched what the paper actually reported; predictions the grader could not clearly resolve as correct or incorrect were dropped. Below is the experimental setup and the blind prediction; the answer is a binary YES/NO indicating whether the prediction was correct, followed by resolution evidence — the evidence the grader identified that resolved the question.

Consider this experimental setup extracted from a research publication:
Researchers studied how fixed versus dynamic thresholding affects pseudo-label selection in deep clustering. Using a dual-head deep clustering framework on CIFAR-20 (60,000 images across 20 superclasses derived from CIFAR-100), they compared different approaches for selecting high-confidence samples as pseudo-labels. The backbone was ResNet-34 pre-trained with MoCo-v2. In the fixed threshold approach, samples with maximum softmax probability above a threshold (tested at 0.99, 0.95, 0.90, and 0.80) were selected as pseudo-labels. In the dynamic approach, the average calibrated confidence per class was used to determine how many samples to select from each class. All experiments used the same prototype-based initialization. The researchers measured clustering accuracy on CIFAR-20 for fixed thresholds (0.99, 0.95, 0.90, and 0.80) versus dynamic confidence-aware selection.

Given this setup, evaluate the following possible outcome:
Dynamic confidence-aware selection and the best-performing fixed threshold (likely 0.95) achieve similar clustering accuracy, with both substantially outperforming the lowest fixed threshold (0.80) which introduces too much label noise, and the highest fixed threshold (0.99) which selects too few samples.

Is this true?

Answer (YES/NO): NO